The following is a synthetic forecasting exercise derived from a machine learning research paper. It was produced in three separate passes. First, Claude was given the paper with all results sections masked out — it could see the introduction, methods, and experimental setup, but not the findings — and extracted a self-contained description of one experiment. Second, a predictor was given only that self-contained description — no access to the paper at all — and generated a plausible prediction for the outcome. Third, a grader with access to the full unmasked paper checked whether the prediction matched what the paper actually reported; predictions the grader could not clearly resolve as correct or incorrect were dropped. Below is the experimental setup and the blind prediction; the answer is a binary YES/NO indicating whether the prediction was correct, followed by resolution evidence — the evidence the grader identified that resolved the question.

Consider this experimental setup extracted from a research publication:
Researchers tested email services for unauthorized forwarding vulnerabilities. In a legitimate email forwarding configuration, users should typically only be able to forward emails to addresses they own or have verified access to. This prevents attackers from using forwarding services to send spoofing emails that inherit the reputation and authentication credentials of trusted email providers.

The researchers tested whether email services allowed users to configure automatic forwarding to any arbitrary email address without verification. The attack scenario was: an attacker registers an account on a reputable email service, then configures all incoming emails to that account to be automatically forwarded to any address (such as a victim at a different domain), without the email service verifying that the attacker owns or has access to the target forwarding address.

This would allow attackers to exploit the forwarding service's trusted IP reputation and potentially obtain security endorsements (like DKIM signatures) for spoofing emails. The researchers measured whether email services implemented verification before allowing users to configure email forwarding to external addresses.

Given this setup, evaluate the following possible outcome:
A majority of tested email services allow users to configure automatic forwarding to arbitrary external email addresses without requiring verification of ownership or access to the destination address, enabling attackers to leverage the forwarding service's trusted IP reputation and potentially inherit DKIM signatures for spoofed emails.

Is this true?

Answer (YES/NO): NO